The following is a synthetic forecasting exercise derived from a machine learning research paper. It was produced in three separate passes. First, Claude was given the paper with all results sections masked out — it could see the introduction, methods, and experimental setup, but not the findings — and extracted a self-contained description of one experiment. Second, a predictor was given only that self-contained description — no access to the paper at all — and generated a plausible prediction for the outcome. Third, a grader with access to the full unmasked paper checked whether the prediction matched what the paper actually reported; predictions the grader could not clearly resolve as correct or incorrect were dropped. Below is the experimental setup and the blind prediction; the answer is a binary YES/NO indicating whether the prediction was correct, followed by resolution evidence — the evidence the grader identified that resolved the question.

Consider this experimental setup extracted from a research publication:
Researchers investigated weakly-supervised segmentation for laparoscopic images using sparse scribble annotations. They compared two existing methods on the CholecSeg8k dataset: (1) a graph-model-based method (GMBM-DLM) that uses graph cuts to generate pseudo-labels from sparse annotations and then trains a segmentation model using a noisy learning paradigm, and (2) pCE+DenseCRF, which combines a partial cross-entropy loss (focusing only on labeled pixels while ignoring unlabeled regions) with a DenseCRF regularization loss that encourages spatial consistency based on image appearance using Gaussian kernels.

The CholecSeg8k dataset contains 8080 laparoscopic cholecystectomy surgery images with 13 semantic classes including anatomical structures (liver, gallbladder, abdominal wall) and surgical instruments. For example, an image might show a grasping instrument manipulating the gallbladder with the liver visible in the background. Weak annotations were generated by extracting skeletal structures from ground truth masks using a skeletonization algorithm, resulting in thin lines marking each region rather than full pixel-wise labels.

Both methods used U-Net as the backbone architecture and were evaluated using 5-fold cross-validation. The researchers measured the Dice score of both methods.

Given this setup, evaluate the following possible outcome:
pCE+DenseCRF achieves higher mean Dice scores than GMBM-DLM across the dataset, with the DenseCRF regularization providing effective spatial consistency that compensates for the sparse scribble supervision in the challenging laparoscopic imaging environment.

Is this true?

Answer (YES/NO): NO